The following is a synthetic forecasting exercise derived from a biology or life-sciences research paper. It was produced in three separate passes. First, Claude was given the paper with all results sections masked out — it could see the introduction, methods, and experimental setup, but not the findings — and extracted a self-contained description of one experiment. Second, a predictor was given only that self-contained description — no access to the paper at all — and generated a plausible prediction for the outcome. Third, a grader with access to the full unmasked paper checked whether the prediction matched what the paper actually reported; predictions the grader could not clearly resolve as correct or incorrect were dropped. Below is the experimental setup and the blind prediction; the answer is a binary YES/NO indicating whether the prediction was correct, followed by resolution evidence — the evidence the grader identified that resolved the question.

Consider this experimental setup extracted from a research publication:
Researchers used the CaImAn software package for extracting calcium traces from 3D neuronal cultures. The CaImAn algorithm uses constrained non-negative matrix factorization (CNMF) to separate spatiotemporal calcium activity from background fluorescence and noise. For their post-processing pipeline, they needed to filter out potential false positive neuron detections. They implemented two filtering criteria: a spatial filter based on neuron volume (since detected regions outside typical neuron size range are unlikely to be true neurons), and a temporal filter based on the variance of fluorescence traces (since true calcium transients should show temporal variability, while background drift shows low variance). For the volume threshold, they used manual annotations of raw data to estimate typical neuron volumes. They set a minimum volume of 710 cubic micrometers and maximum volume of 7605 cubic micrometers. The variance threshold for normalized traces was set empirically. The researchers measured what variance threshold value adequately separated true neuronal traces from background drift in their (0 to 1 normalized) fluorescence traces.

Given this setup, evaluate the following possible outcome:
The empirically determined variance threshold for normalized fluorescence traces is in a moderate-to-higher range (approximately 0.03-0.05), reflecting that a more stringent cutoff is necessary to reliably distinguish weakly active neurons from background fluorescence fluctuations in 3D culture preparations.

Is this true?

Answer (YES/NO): NO